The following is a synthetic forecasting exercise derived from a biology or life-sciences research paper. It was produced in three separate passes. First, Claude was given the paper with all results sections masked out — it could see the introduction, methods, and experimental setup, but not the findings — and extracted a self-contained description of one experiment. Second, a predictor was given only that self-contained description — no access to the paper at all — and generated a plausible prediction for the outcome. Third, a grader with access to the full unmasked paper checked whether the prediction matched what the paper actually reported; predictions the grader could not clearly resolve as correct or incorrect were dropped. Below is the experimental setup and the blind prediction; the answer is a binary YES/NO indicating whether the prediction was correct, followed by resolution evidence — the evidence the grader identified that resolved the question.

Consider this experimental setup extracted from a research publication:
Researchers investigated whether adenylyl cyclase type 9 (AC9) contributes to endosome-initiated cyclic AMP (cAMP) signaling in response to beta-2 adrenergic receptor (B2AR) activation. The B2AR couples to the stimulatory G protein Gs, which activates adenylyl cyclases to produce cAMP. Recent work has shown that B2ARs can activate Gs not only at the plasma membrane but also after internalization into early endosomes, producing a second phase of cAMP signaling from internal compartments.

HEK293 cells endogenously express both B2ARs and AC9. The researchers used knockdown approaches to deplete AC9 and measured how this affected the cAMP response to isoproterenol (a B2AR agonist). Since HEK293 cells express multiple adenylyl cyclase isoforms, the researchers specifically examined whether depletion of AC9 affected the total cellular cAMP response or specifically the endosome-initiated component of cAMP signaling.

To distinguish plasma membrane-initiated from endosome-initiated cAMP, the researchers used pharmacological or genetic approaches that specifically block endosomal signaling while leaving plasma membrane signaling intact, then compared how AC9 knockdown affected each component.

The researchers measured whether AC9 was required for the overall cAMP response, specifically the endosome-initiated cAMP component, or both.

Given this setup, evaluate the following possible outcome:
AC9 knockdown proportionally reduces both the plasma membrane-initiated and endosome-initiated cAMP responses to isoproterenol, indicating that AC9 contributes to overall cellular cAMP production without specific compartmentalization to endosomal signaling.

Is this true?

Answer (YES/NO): NO